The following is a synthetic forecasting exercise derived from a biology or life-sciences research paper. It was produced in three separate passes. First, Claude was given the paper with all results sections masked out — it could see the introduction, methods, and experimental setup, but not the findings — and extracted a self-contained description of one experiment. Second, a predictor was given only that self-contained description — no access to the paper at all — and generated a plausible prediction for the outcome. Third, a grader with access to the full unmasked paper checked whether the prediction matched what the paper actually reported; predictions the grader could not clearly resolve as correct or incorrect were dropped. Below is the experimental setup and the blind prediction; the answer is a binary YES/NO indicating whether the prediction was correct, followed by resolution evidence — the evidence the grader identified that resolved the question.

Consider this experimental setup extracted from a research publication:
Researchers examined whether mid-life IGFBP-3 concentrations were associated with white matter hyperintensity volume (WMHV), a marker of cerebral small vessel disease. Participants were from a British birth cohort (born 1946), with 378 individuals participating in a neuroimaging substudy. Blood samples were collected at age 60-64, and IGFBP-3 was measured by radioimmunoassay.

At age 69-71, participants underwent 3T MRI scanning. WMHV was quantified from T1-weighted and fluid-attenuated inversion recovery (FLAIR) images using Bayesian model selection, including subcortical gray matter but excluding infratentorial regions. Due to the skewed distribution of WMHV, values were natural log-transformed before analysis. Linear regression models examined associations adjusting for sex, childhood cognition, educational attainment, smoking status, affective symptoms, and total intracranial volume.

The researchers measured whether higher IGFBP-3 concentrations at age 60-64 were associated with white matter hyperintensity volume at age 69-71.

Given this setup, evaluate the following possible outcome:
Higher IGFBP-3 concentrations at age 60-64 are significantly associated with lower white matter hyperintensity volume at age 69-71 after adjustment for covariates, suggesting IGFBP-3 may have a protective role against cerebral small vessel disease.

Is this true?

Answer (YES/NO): NO